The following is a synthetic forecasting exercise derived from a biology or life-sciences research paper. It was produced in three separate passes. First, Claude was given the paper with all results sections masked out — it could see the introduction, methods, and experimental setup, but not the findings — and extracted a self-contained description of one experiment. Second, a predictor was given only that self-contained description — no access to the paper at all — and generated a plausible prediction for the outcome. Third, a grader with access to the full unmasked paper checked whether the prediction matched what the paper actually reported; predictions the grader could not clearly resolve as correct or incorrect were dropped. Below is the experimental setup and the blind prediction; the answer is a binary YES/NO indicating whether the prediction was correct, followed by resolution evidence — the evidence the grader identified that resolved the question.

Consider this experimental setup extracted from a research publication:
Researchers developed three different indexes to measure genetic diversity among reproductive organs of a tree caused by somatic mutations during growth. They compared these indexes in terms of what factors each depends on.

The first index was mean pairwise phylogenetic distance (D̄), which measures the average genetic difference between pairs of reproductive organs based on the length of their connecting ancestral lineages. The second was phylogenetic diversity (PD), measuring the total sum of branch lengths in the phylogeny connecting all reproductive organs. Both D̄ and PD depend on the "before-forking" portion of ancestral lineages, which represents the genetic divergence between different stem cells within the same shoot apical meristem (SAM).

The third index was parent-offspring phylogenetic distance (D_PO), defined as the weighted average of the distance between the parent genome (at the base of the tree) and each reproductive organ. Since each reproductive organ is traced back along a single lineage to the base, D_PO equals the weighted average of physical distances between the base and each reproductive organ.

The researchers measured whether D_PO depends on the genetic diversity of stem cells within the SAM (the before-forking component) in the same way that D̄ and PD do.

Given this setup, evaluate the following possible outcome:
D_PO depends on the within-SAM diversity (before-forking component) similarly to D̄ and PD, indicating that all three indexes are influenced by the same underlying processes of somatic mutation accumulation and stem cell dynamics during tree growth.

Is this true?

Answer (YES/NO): NO